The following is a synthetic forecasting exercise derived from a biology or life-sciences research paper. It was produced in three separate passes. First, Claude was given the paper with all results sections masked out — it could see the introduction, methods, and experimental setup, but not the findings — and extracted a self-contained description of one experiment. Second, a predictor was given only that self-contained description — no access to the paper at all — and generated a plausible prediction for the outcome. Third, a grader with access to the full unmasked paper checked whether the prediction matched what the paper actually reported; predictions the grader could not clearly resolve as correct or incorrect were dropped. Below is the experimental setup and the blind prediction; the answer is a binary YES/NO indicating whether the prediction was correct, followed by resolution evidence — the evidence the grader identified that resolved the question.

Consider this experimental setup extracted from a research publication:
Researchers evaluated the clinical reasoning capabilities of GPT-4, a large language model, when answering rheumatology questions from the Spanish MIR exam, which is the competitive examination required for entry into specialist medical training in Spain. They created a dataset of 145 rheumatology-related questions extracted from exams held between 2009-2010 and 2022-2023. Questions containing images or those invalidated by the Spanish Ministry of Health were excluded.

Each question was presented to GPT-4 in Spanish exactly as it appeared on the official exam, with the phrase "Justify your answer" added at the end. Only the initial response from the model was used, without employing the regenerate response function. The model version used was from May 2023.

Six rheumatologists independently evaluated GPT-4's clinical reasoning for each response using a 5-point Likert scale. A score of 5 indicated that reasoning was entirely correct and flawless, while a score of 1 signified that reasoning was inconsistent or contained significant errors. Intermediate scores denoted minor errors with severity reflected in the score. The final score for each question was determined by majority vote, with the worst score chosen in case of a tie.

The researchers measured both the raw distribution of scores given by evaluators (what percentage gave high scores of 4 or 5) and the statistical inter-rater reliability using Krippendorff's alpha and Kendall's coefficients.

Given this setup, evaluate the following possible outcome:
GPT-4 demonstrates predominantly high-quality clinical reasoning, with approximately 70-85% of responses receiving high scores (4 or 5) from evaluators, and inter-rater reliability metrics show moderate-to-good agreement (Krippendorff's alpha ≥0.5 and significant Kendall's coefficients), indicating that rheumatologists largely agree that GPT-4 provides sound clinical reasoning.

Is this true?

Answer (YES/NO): NO